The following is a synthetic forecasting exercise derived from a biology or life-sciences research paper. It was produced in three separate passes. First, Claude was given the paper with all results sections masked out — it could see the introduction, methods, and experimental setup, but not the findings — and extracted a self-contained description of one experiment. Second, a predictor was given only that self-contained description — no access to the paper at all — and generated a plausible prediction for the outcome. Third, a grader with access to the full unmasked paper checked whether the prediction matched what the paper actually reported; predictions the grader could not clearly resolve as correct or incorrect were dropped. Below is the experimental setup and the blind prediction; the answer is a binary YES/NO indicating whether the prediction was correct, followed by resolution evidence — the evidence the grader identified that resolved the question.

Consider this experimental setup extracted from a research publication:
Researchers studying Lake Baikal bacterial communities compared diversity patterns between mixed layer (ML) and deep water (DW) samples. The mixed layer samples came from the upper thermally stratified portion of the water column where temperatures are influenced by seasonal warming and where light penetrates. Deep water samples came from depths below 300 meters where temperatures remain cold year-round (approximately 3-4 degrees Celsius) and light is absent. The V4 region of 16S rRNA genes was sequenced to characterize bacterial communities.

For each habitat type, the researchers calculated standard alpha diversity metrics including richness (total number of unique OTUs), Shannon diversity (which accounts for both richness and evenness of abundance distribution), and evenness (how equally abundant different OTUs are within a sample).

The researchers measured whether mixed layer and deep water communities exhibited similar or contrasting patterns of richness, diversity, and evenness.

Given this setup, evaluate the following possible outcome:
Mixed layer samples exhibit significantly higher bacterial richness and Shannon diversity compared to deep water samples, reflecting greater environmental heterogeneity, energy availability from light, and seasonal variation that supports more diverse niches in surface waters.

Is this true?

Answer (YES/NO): NO